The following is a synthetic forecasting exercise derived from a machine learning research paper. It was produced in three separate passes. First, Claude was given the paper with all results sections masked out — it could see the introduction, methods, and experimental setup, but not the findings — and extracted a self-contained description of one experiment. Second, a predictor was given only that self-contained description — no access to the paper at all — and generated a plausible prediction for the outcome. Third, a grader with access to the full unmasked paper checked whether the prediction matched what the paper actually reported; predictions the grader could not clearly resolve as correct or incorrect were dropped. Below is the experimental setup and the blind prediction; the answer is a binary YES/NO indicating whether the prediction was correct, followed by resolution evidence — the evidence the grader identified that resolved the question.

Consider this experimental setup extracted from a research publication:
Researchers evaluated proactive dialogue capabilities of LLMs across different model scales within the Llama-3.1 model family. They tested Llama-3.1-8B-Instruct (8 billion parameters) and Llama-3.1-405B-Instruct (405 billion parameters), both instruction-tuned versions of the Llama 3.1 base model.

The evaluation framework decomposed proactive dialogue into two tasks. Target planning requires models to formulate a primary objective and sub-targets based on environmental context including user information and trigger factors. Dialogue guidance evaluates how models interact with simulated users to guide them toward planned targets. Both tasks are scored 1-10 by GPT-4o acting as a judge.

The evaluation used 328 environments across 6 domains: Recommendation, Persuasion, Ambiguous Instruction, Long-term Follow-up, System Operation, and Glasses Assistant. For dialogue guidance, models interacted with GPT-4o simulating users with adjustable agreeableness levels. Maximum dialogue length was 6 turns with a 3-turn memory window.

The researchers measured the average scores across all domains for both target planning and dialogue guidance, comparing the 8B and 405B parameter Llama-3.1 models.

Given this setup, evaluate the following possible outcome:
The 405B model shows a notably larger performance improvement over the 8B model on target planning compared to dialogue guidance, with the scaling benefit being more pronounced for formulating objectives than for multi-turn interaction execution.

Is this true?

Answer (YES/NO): YES